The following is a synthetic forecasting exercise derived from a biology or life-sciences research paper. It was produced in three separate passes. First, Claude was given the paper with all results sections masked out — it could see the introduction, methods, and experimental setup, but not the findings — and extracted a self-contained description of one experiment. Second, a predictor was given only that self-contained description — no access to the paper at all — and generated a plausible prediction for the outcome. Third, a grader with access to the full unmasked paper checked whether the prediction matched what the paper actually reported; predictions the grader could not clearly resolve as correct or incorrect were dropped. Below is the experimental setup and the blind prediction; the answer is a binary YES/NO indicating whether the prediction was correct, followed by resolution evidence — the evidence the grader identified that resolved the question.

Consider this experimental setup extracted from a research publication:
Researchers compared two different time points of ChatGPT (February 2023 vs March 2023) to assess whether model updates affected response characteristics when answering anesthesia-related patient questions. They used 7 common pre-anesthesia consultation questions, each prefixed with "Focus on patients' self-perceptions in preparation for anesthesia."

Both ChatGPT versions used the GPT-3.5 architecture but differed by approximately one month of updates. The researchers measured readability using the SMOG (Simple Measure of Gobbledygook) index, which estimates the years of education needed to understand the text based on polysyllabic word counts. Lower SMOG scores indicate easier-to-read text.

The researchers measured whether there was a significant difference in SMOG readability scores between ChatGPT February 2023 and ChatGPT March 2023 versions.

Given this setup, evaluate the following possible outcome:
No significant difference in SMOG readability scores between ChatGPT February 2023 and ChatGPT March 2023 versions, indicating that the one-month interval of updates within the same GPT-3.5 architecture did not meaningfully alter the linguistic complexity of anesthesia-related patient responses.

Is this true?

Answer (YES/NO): YES